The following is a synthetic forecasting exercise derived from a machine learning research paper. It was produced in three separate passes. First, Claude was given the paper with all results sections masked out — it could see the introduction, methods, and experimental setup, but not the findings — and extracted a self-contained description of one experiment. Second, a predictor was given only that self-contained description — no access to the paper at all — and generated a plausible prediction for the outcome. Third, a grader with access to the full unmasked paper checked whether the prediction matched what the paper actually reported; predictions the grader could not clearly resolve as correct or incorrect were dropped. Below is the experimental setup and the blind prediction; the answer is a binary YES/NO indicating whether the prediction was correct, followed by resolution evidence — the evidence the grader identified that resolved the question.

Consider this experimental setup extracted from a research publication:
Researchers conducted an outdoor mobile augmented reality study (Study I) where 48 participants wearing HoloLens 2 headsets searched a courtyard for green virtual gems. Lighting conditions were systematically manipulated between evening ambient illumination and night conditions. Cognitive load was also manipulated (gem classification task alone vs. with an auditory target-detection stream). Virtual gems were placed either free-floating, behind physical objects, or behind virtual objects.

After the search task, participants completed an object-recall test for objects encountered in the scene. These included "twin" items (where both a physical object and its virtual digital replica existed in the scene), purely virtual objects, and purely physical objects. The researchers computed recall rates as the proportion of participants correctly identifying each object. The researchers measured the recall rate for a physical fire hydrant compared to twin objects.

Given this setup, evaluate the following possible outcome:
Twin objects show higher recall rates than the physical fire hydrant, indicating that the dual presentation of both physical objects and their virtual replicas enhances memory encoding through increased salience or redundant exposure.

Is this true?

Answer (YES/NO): YES